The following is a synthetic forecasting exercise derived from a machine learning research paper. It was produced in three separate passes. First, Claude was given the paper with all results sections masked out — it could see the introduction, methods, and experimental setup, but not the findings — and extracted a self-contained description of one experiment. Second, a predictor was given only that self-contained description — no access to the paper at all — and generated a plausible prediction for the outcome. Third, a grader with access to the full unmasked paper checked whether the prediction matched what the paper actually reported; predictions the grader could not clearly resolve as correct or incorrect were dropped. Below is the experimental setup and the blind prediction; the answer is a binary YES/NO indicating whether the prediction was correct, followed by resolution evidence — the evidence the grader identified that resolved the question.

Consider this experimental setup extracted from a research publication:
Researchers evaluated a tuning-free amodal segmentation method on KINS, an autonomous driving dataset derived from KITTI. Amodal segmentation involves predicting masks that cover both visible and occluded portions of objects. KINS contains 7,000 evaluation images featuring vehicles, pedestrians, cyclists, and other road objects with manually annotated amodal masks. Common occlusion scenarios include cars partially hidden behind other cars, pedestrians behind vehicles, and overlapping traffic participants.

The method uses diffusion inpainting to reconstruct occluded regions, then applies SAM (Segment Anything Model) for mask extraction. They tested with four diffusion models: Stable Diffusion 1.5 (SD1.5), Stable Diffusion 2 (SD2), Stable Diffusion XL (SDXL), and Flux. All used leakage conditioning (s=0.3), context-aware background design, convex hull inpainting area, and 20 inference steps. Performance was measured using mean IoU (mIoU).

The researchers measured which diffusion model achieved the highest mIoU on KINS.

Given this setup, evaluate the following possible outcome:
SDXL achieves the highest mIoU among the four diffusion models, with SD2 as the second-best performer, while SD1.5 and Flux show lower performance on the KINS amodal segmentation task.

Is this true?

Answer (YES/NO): NO